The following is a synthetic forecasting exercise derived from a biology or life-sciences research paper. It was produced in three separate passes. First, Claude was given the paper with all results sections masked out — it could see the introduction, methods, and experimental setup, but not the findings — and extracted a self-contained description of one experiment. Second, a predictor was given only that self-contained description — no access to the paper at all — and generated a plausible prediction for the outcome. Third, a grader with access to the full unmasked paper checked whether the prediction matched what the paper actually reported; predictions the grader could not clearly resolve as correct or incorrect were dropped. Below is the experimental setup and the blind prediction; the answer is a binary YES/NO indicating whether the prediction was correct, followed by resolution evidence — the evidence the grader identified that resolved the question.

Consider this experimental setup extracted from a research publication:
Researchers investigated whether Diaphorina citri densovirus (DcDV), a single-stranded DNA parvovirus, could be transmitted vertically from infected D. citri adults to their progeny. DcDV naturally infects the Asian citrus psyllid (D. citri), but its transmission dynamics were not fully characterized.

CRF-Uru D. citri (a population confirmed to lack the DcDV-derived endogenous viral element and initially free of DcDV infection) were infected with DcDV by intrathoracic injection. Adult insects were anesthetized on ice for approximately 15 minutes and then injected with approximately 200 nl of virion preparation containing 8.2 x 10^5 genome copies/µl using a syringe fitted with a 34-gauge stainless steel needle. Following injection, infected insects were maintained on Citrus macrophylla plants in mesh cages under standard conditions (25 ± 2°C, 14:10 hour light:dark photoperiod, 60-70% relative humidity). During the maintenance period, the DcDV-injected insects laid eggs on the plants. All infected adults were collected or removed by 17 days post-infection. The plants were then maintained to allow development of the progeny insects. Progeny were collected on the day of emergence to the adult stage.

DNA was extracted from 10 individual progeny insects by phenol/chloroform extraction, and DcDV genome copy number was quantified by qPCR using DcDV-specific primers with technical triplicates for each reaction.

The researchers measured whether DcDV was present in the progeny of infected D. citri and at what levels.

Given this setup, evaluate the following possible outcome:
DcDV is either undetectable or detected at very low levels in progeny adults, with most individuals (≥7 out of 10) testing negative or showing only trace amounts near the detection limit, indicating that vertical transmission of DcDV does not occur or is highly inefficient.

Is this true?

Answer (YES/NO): NO